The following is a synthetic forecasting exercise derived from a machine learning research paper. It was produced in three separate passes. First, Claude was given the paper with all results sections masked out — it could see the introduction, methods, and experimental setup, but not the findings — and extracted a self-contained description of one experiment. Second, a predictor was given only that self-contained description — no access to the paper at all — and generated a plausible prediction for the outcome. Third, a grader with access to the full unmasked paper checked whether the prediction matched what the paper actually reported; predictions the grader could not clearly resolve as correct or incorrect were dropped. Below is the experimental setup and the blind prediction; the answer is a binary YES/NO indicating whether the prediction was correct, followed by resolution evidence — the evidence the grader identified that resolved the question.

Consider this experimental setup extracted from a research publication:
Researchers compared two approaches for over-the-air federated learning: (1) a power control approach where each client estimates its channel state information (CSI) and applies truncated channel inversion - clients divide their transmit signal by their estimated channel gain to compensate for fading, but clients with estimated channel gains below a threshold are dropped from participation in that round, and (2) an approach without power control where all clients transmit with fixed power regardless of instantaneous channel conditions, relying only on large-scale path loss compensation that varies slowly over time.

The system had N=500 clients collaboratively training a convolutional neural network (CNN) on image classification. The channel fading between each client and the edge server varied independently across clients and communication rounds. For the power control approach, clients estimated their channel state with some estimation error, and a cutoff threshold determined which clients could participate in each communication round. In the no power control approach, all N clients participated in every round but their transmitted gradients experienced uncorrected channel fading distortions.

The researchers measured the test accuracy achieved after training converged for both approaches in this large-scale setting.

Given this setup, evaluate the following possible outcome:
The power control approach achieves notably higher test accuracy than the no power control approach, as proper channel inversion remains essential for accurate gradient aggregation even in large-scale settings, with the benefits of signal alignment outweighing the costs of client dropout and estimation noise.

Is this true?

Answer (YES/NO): NO